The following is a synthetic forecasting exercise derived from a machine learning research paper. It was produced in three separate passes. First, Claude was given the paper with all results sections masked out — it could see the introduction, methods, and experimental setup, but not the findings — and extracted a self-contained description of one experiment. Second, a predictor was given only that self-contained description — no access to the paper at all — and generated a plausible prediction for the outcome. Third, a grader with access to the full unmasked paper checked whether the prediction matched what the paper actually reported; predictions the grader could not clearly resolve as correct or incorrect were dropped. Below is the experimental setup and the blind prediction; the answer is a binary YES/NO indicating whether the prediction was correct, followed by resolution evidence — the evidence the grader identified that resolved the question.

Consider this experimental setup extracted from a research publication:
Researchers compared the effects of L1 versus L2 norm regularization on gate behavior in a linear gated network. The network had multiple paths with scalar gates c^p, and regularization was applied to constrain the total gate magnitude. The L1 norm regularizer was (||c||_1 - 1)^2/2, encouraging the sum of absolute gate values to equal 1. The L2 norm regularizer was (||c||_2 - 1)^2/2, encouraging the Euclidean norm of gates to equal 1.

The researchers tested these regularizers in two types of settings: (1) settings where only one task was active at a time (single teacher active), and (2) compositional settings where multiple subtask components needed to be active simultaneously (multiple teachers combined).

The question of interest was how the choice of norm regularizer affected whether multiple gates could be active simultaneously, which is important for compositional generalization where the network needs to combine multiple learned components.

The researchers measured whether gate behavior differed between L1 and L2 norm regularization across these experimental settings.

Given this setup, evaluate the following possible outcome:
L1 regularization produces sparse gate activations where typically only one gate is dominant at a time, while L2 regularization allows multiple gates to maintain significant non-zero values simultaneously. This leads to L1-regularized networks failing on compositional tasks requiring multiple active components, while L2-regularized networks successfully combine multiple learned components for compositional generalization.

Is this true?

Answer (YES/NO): NO